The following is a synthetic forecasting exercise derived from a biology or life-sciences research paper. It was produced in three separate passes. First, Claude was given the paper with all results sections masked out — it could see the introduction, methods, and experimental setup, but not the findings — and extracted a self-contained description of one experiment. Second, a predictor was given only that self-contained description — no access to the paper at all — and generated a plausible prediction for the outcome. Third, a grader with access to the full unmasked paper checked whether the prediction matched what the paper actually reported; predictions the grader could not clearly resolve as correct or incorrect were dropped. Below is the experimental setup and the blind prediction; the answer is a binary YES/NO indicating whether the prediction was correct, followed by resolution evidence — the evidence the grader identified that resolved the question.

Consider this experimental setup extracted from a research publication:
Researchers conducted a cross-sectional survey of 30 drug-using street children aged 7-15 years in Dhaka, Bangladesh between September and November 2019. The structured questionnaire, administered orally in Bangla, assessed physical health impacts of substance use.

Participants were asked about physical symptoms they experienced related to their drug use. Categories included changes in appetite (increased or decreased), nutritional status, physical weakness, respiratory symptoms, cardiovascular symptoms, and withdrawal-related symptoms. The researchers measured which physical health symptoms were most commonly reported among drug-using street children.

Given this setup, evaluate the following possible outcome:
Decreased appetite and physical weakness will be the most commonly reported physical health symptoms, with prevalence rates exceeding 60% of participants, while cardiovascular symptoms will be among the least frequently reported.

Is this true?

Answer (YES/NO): NO